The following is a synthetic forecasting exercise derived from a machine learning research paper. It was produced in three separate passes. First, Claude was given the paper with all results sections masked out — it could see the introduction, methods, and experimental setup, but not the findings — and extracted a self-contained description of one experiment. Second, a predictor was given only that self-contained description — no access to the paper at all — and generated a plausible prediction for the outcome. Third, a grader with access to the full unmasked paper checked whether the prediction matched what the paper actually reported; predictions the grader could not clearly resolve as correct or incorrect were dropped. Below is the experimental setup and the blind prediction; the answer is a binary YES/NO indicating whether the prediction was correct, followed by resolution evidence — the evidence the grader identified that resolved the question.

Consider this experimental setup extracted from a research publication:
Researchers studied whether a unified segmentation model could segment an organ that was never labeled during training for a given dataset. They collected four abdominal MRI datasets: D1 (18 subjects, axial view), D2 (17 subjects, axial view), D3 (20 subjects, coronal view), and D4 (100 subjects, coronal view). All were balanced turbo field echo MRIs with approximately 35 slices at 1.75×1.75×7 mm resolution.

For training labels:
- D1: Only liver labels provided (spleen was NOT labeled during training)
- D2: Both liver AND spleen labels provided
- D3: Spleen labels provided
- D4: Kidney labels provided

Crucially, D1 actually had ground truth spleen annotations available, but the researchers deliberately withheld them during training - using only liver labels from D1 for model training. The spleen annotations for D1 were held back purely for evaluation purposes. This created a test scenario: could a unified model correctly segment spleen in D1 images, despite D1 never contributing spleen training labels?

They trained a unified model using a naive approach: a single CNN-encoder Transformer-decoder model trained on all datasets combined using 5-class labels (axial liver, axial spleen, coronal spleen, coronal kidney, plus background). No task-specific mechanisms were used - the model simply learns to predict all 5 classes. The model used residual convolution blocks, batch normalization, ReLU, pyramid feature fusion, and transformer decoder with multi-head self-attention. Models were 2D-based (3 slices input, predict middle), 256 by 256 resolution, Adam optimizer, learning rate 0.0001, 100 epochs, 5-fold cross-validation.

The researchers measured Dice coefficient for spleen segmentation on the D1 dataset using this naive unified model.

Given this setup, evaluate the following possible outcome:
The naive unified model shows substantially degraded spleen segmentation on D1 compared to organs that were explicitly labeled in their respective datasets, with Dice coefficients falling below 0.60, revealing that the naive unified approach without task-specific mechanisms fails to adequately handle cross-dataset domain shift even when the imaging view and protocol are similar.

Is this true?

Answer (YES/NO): YES